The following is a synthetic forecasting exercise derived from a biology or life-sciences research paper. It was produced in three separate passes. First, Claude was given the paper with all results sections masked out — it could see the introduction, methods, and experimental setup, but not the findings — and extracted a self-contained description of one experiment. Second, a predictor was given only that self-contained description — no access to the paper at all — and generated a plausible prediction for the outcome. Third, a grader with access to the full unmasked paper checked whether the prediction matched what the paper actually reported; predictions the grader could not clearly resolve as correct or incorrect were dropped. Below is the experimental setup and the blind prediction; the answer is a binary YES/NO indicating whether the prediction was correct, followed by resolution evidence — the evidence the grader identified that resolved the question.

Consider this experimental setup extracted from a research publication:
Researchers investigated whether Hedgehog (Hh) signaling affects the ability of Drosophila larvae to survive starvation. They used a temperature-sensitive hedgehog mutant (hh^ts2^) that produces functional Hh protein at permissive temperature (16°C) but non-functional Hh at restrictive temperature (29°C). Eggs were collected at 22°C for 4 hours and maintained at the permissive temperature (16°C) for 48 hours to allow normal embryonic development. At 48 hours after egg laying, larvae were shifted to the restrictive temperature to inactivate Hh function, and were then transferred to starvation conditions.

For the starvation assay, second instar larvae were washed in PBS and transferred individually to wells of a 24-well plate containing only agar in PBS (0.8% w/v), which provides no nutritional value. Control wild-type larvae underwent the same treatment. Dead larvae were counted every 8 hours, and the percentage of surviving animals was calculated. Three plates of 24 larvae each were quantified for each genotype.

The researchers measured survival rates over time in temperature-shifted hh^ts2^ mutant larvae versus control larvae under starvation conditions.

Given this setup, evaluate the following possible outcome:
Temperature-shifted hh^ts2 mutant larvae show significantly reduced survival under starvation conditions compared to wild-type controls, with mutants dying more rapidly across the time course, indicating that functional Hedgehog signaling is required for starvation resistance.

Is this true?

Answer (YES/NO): YES